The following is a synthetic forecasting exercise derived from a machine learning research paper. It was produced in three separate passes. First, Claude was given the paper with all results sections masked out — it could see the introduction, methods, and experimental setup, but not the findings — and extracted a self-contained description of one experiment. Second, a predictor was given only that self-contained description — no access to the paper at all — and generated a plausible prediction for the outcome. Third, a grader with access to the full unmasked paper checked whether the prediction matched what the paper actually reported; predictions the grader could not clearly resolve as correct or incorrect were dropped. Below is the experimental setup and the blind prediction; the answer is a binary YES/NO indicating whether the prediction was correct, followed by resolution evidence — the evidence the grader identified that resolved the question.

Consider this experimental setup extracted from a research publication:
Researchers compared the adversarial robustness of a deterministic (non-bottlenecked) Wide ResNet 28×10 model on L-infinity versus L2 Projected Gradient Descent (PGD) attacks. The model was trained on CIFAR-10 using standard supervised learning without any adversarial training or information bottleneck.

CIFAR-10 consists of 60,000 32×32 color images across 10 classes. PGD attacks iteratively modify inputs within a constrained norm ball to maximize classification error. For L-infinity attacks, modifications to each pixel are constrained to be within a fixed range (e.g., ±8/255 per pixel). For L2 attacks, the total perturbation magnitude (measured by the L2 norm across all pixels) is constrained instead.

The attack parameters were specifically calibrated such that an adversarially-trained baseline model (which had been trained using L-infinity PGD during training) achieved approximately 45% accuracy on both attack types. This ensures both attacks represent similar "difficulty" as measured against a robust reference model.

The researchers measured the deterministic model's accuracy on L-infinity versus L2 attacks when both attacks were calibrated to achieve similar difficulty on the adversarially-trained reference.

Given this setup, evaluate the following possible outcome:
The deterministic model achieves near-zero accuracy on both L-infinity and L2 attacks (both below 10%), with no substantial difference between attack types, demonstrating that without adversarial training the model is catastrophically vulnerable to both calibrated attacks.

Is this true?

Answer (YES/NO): NO